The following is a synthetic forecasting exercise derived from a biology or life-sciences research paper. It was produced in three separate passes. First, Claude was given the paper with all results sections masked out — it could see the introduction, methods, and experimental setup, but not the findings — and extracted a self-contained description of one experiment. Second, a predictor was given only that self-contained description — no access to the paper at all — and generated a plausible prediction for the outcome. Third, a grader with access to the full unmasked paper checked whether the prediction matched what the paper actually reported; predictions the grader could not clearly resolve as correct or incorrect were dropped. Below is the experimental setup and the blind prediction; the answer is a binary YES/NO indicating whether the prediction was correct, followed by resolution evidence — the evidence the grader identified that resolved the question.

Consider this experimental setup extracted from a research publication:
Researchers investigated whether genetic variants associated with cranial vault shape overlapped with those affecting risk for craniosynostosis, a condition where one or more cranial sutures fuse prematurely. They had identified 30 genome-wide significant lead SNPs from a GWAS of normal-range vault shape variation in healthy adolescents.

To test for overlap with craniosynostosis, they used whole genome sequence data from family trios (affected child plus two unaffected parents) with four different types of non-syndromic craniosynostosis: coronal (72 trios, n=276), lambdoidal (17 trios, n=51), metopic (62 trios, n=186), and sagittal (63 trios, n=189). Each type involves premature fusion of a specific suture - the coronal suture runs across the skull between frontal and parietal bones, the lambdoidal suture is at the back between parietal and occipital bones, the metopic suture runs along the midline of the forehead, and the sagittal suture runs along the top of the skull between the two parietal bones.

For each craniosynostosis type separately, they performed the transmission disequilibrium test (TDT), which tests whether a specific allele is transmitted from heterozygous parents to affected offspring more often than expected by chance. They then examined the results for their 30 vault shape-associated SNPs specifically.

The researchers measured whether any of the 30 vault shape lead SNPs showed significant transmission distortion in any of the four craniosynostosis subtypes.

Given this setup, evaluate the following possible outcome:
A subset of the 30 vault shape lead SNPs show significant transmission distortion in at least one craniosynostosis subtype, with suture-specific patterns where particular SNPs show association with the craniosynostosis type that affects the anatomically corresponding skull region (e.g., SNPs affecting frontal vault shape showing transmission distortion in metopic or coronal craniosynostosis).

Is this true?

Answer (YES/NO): NO